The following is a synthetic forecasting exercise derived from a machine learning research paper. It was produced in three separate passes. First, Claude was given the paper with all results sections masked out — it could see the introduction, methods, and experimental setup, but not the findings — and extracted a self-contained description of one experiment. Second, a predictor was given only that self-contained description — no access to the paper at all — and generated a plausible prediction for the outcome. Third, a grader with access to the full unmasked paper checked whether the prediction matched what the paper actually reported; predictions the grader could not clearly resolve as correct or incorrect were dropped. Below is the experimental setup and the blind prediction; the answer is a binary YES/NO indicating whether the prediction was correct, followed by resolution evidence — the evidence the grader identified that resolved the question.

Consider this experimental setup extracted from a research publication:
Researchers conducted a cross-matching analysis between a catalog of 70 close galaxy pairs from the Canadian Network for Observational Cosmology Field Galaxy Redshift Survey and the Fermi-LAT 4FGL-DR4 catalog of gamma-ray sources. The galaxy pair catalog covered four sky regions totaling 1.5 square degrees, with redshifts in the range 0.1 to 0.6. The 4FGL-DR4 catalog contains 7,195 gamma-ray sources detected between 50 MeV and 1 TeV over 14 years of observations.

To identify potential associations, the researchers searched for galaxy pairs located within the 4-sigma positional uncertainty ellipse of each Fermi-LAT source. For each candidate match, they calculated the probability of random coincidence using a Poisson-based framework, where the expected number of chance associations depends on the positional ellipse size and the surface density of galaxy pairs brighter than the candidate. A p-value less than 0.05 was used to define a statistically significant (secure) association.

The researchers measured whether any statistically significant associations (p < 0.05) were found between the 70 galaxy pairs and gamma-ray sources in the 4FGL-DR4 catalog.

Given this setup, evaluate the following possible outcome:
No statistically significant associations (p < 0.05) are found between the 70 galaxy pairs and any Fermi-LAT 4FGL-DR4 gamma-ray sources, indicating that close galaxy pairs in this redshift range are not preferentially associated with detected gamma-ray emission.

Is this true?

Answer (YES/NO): YES